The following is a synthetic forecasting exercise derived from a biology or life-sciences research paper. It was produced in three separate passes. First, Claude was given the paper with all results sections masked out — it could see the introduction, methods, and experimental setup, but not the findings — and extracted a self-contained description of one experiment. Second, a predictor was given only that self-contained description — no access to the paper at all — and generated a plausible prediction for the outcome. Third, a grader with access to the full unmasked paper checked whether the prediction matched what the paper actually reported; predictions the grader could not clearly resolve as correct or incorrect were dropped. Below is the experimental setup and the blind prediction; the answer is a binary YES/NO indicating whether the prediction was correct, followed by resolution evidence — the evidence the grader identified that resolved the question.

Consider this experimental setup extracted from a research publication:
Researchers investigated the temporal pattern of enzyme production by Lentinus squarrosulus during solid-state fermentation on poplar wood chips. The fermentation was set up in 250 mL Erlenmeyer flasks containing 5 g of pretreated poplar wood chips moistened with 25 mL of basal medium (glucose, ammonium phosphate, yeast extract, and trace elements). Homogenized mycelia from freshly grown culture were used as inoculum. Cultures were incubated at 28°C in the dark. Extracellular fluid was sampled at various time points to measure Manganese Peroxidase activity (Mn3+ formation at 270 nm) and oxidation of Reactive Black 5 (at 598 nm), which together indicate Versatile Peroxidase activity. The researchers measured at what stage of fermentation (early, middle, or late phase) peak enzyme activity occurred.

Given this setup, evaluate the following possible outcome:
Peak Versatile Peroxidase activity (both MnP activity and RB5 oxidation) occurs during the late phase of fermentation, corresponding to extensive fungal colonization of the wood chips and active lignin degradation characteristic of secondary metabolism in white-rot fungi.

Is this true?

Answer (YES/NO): NO